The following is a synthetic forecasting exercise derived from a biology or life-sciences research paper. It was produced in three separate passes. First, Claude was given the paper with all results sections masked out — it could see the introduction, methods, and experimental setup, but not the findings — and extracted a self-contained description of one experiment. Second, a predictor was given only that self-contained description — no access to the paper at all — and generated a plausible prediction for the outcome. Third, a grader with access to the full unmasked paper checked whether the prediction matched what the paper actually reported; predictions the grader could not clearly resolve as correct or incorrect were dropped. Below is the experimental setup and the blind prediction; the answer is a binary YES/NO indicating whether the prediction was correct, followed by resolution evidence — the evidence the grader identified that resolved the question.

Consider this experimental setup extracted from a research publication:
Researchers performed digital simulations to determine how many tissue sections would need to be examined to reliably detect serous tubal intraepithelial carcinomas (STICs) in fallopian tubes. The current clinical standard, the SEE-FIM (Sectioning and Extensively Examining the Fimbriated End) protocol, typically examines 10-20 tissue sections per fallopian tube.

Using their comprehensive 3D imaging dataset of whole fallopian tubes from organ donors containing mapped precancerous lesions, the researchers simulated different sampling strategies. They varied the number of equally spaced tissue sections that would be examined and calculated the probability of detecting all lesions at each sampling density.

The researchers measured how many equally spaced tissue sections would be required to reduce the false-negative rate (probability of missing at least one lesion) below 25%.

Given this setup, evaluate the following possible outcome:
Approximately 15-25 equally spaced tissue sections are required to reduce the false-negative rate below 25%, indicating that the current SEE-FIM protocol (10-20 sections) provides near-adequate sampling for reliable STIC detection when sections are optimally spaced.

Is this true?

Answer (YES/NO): NO